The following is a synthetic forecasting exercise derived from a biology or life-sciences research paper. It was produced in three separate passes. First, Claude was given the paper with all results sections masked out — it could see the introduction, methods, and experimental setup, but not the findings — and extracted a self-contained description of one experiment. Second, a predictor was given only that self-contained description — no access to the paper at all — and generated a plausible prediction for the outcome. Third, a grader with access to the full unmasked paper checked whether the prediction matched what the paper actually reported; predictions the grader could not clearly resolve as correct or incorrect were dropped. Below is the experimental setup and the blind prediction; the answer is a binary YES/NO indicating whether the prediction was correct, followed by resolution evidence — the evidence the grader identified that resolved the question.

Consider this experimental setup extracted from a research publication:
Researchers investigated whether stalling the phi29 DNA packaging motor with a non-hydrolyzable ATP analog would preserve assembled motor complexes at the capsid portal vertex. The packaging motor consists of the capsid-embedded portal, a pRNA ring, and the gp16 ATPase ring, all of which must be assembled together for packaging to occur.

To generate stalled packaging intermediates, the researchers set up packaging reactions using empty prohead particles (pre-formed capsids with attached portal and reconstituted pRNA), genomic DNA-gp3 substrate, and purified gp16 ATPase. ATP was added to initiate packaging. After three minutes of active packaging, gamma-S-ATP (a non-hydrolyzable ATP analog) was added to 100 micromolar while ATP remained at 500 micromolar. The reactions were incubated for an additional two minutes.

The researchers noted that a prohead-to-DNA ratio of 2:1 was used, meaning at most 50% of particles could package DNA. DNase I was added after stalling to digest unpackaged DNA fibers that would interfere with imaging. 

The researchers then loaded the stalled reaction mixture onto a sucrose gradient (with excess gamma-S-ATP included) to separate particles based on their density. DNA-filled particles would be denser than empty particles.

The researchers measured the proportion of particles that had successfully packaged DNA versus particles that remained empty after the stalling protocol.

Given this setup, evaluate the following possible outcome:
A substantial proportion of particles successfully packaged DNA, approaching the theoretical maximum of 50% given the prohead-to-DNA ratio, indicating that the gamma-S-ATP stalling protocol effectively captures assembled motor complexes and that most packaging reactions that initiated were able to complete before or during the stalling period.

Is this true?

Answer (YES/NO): NO